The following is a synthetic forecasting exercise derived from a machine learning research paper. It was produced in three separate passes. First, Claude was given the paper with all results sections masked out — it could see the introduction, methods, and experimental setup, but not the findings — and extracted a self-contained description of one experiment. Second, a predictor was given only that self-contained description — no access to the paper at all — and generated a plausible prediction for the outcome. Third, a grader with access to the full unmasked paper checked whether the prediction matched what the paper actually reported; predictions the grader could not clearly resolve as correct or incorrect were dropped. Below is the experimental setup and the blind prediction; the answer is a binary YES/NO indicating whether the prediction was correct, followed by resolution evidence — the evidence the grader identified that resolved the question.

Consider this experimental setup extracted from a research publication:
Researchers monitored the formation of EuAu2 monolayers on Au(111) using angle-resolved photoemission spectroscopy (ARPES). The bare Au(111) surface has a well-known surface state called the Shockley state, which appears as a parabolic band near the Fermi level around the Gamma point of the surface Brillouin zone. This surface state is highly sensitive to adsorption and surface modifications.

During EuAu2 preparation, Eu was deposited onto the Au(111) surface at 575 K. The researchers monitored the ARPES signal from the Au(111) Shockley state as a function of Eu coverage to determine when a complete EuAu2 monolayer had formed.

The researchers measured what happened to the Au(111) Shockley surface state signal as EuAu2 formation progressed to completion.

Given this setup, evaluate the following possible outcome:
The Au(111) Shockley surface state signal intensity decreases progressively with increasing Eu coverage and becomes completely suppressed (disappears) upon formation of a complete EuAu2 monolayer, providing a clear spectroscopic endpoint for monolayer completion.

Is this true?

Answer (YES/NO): YES